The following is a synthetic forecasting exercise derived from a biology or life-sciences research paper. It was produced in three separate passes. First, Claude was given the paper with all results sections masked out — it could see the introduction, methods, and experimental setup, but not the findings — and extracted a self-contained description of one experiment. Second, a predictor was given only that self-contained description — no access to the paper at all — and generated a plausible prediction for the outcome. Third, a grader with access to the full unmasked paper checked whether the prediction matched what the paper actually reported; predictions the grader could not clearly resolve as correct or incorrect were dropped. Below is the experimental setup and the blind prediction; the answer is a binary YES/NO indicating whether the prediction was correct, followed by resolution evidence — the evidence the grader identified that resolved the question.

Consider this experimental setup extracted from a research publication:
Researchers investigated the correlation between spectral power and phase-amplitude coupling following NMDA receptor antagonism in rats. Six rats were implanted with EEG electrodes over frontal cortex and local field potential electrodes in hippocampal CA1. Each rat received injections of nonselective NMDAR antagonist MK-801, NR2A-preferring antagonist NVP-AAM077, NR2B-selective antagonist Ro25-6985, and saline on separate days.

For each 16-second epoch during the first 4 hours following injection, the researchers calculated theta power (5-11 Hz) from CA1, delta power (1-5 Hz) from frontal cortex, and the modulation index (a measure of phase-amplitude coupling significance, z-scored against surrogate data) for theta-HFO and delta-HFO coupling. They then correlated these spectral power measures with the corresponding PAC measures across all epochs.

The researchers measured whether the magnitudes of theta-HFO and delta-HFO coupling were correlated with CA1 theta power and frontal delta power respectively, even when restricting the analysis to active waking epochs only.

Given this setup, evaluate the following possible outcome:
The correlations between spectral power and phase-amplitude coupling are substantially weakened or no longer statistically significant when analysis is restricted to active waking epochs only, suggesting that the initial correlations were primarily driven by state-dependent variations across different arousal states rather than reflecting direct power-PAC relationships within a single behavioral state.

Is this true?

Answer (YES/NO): NO